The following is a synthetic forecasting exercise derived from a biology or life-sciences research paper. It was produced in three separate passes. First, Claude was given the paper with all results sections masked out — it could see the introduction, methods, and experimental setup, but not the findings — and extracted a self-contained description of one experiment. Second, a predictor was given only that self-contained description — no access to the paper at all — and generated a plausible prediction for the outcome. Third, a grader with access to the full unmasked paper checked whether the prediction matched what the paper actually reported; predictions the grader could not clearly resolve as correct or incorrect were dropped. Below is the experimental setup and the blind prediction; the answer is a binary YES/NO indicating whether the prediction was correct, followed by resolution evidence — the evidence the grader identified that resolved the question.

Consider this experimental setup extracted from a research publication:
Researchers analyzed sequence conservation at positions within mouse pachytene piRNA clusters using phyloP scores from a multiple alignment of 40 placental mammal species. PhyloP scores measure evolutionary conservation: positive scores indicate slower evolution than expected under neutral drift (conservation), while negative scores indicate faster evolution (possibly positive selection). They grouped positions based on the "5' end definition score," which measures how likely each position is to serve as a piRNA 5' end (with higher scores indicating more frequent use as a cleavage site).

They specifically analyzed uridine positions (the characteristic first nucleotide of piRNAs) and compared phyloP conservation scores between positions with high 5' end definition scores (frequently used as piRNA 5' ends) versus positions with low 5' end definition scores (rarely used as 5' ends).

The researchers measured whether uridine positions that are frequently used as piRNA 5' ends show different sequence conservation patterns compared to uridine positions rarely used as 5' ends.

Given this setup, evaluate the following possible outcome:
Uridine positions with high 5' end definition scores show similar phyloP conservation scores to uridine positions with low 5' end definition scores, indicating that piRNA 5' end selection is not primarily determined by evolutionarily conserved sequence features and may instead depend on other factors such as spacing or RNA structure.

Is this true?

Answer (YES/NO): NO